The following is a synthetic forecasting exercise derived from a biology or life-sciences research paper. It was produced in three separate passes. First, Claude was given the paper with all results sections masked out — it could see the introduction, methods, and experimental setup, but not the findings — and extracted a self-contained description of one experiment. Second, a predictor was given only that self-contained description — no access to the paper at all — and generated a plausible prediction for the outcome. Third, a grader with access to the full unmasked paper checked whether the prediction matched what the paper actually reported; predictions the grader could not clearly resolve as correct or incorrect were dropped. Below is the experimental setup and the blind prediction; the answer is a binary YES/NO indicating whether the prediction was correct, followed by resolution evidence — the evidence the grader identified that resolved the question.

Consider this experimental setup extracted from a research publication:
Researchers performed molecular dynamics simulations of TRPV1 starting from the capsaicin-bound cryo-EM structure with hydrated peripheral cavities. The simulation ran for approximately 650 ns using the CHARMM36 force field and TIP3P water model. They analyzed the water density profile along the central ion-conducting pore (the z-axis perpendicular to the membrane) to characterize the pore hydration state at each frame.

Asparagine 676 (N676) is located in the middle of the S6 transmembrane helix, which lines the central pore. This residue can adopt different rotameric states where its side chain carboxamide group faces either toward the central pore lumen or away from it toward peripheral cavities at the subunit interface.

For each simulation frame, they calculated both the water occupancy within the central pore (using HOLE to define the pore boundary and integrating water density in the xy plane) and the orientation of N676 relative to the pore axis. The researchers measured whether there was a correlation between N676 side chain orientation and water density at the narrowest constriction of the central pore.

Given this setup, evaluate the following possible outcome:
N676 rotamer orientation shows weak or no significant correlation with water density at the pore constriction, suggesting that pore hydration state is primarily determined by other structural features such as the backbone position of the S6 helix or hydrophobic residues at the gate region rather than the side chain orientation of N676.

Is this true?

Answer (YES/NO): NO